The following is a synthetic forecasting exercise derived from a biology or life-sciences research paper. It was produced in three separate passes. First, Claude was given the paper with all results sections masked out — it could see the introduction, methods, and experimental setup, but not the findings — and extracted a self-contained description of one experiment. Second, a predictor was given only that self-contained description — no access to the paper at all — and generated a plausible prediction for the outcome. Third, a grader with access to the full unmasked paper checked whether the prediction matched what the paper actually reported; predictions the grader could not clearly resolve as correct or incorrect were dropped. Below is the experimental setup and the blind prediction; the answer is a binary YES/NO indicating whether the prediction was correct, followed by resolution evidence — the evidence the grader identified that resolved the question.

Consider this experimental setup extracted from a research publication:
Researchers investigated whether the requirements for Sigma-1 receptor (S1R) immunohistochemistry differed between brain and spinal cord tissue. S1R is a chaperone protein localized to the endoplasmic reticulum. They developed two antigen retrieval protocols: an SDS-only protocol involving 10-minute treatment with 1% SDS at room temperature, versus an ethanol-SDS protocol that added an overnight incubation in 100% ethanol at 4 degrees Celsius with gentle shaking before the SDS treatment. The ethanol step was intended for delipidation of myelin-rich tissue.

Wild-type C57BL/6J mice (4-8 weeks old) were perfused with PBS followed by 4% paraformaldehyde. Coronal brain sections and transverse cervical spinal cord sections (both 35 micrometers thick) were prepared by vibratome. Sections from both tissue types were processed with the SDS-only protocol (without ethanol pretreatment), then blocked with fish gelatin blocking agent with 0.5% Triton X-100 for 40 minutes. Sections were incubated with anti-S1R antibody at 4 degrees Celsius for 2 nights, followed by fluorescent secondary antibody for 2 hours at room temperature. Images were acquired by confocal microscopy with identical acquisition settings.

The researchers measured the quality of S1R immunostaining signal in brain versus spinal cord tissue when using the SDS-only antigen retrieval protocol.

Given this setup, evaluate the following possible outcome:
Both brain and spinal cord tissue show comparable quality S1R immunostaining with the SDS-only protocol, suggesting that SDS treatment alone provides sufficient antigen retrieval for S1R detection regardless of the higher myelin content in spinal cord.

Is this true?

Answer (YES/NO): NO